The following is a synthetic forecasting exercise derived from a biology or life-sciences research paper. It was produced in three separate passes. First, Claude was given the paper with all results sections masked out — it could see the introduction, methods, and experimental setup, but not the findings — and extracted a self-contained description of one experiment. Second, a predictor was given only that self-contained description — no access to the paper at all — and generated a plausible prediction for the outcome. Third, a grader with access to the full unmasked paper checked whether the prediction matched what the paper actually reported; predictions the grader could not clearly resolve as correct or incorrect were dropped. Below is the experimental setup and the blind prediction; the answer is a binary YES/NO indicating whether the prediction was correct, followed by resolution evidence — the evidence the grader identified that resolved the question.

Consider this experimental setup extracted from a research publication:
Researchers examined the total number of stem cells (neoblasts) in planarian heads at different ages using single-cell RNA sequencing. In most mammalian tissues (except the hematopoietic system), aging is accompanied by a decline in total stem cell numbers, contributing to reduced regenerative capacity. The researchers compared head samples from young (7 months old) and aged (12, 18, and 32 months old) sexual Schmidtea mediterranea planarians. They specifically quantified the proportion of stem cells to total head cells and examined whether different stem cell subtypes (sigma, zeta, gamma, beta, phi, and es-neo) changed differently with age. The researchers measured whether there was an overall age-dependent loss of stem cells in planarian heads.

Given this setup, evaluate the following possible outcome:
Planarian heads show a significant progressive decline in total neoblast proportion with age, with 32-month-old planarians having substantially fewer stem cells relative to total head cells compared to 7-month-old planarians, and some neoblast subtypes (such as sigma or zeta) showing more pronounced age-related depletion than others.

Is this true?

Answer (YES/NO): NO